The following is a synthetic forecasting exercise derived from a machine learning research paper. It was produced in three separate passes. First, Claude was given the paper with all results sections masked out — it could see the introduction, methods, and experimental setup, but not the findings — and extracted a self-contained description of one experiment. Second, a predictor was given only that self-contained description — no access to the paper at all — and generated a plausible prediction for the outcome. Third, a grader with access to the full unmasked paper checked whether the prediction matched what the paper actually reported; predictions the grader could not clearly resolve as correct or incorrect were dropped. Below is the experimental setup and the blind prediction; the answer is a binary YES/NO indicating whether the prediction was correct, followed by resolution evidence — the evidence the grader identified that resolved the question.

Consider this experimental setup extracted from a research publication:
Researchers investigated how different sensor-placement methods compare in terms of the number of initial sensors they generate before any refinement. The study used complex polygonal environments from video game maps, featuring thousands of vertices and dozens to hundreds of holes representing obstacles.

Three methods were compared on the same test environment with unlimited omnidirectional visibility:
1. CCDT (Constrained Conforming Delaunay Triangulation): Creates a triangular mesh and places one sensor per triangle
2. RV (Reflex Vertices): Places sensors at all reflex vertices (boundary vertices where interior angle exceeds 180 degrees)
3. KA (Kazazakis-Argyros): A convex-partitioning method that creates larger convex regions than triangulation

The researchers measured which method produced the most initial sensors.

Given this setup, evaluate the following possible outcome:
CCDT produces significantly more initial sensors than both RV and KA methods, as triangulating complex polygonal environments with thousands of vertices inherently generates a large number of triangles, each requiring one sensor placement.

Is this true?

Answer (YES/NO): YES